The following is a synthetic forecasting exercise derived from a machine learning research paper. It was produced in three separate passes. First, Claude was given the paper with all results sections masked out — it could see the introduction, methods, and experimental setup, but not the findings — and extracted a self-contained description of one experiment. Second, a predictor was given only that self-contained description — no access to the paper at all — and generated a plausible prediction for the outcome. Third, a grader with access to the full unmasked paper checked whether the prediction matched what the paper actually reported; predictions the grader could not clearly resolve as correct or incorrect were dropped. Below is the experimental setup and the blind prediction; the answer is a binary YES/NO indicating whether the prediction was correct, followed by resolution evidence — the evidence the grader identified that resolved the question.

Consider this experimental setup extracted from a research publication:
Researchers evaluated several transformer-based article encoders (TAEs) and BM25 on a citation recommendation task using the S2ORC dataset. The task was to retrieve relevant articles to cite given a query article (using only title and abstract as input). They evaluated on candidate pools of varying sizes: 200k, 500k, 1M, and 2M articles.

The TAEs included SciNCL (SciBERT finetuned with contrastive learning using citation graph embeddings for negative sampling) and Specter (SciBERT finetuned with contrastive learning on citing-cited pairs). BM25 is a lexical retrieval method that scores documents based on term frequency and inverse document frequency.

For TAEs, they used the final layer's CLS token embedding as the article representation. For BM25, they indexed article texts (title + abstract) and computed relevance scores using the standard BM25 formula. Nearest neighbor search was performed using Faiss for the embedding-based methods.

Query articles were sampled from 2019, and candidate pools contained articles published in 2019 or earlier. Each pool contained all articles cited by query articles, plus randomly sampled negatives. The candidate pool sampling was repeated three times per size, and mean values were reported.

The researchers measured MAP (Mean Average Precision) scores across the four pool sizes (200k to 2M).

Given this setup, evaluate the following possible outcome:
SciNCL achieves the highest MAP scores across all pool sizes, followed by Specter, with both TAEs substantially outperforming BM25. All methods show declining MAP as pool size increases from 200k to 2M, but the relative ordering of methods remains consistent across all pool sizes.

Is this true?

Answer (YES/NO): NO